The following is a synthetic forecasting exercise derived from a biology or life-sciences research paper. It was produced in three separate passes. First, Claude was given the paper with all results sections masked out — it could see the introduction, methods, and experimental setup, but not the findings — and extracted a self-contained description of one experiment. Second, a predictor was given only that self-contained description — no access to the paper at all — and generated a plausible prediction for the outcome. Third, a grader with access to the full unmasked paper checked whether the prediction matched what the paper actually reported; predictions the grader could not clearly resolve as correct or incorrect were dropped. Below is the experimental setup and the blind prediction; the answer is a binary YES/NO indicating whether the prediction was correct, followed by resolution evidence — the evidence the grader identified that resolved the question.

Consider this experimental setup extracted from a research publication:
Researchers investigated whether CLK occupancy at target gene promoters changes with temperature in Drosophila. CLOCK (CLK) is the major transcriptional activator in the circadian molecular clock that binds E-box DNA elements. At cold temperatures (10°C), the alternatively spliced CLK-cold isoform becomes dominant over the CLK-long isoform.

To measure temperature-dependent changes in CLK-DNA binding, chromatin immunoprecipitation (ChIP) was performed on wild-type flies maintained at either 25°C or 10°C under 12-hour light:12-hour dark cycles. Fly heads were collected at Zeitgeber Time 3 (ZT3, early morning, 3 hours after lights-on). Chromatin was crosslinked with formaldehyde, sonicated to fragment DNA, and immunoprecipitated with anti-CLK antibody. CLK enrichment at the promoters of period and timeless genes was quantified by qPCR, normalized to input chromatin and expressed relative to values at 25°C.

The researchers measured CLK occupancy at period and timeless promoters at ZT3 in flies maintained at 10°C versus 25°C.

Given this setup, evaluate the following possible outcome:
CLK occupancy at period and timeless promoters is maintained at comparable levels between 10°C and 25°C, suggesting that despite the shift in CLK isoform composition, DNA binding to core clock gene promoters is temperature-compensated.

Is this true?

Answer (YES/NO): NO